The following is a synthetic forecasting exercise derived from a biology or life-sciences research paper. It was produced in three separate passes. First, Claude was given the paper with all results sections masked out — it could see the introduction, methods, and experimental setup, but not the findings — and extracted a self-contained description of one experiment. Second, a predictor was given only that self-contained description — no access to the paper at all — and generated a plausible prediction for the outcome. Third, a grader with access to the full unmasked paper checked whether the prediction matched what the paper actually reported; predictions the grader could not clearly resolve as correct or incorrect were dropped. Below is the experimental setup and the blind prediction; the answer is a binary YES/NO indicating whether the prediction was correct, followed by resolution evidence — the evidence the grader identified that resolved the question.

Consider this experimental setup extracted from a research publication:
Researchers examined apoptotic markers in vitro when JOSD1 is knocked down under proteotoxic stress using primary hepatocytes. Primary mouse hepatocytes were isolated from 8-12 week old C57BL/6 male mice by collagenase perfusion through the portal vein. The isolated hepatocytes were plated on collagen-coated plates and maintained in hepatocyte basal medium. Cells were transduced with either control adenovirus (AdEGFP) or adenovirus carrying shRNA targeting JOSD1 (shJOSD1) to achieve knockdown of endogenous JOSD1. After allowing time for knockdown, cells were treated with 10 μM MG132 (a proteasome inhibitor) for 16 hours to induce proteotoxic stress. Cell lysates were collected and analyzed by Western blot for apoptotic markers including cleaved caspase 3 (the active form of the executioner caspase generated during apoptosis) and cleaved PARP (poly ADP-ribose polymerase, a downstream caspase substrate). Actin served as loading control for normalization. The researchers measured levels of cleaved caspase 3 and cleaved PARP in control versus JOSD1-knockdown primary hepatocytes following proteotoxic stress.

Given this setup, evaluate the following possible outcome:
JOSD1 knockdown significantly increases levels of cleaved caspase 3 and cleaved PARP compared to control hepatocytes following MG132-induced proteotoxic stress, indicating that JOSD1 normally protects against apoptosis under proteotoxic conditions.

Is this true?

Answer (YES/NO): YES